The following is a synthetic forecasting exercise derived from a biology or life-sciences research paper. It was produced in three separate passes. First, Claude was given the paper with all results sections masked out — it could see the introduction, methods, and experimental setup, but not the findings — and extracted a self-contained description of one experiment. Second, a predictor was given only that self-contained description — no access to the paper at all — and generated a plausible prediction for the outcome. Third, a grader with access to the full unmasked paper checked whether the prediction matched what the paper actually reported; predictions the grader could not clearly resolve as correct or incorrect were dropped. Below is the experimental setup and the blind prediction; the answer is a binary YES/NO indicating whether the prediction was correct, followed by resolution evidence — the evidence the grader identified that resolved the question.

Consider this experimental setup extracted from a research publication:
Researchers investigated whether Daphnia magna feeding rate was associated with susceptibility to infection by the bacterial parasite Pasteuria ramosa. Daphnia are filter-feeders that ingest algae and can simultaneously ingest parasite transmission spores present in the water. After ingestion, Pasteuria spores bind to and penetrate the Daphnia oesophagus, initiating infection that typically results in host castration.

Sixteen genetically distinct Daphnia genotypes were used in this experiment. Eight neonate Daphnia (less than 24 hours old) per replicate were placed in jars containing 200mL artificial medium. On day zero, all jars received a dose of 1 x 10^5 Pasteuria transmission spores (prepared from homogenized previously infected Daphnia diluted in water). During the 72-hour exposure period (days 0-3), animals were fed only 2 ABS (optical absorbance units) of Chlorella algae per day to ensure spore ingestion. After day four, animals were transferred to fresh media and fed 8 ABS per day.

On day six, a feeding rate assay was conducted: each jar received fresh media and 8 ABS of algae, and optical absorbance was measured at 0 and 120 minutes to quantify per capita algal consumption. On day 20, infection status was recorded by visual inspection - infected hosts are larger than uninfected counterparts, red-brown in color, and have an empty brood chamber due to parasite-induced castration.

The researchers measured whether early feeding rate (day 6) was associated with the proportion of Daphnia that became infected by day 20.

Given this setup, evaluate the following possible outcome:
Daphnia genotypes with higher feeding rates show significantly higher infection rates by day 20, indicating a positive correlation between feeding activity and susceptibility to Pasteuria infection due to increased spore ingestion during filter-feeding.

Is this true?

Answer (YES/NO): YES